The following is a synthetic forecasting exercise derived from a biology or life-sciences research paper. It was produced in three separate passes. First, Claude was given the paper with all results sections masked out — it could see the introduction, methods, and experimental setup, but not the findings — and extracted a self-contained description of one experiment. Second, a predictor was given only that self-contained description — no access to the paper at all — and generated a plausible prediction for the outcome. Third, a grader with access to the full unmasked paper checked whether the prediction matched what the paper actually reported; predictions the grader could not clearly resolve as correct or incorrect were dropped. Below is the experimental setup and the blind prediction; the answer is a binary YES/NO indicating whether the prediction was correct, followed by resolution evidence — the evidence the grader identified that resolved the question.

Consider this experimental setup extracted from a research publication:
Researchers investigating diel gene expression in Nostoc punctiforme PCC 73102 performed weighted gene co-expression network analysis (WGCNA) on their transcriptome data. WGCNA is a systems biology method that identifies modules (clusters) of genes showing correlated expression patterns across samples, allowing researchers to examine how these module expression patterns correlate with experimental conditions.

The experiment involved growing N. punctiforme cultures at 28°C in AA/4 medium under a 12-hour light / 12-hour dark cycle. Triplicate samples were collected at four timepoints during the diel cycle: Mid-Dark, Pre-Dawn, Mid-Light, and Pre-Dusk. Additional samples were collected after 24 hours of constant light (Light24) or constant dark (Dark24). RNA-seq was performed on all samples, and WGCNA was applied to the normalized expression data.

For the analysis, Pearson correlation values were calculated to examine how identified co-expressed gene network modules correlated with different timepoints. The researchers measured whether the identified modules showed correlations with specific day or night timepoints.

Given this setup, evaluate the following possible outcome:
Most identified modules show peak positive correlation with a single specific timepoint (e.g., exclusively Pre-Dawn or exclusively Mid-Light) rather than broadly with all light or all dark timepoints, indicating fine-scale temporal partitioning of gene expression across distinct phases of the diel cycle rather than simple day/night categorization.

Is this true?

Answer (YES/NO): YES